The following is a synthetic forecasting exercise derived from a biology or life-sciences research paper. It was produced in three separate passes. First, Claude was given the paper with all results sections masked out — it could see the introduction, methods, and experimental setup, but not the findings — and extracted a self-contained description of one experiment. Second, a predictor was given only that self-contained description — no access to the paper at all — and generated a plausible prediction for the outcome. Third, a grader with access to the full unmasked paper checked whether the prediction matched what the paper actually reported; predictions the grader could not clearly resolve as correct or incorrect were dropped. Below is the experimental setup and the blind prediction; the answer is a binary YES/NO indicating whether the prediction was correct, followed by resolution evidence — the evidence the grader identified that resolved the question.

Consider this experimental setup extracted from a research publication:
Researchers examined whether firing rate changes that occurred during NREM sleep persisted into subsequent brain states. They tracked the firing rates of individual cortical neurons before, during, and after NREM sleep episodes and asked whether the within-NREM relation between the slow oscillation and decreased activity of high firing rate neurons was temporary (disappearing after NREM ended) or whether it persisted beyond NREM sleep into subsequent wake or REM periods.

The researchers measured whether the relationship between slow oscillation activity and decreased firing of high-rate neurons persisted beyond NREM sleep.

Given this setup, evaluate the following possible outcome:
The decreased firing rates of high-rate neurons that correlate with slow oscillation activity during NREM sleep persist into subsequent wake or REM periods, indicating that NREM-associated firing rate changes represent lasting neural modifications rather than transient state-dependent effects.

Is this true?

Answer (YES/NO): YES